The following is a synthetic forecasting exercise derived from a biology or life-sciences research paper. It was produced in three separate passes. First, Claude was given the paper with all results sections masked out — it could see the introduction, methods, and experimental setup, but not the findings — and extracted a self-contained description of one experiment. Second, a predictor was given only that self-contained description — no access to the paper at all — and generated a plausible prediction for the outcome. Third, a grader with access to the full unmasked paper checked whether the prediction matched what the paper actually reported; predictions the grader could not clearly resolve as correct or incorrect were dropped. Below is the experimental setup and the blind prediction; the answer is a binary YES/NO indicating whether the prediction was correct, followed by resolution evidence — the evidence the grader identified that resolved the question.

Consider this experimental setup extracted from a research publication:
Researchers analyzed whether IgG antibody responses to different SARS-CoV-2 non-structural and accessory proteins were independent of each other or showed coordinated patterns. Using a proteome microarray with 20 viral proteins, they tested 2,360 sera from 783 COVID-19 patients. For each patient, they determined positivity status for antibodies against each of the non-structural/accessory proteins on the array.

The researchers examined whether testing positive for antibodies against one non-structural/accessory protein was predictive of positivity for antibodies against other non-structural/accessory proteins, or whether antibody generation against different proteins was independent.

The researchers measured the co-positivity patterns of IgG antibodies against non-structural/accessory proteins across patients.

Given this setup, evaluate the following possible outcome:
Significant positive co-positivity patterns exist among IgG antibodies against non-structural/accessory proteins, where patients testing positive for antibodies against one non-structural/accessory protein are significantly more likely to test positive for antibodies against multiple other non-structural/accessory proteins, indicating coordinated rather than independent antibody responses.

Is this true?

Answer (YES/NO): YES